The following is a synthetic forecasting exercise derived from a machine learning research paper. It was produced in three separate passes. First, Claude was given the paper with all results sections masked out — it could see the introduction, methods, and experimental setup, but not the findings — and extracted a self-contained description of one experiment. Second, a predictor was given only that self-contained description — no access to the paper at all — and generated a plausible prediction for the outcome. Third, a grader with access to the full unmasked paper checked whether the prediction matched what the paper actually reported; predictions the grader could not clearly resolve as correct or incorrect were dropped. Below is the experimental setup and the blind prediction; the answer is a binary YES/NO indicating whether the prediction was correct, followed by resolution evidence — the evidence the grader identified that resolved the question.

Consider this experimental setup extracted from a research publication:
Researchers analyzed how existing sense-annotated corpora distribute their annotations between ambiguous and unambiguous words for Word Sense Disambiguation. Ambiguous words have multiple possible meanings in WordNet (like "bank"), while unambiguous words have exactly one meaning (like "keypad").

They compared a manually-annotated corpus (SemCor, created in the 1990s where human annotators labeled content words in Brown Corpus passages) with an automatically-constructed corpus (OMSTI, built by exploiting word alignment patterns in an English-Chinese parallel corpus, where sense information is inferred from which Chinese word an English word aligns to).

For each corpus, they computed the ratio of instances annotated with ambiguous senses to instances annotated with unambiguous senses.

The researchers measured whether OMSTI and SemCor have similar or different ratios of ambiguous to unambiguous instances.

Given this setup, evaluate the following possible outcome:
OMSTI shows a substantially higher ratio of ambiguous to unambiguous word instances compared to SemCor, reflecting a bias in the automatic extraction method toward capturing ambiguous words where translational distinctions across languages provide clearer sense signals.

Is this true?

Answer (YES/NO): NO